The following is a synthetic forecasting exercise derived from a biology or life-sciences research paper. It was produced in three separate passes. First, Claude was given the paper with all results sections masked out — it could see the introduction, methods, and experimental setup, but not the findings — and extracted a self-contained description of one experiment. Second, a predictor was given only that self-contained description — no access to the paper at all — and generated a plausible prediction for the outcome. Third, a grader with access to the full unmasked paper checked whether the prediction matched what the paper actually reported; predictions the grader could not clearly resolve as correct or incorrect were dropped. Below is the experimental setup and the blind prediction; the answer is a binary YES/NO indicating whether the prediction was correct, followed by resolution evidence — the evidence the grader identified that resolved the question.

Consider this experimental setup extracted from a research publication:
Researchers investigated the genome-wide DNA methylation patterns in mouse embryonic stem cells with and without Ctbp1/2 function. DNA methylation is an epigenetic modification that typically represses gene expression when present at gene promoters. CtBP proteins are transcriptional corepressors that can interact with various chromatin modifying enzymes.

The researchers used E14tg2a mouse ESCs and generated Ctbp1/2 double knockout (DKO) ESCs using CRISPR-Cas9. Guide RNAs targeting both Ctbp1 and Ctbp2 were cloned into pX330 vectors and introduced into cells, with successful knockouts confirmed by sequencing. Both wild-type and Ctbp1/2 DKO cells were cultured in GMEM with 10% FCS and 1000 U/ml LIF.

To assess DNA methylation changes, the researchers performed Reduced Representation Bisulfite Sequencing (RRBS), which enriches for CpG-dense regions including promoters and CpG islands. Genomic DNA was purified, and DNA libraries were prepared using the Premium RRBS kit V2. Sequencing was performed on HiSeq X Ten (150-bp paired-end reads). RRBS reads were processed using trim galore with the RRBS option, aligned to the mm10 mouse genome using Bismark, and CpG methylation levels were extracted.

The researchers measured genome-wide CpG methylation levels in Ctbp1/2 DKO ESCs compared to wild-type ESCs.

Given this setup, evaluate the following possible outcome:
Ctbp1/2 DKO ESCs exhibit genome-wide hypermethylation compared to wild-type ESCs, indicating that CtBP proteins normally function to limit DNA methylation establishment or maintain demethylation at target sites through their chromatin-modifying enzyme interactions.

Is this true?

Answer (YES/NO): NO